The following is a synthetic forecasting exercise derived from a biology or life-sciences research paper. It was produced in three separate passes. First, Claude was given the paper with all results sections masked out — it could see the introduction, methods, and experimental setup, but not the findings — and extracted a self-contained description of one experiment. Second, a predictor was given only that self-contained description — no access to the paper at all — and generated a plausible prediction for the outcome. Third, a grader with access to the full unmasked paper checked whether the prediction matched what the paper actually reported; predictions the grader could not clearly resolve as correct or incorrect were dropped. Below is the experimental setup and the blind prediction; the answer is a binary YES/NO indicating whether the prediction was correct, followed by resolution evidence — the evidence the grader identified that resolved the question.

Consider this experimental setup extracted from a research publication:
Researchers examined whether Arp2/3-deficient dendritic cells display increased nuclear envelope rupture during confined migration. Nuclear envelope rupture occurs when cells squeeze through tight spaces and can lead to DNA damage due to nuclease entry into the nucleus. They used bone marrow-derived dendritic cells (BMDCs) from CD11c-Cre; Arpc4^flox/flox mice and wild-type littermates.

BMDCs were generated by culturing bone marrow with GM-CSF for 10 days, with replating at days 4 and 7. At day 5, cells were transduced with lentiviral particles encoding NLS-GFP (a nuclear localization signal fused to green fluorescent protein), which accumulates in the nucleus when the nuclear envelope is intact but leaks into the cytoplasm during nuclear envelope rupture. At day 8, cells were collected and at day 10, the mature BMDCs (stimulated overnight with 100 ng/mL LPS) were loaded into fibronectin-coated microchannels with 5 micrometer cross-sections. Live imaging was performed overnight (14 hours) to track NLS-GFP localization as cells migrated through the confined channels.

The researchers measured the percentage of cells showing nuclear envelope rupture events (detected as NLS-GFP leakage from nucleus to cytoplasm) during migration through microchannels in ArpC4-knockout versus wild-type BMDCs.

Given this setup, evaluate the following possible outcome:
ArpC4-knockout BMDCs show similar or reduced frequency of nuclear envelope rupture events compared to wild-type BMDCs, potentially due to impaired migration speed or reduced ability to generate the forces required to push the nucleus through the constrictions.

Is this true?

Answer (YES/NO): NO